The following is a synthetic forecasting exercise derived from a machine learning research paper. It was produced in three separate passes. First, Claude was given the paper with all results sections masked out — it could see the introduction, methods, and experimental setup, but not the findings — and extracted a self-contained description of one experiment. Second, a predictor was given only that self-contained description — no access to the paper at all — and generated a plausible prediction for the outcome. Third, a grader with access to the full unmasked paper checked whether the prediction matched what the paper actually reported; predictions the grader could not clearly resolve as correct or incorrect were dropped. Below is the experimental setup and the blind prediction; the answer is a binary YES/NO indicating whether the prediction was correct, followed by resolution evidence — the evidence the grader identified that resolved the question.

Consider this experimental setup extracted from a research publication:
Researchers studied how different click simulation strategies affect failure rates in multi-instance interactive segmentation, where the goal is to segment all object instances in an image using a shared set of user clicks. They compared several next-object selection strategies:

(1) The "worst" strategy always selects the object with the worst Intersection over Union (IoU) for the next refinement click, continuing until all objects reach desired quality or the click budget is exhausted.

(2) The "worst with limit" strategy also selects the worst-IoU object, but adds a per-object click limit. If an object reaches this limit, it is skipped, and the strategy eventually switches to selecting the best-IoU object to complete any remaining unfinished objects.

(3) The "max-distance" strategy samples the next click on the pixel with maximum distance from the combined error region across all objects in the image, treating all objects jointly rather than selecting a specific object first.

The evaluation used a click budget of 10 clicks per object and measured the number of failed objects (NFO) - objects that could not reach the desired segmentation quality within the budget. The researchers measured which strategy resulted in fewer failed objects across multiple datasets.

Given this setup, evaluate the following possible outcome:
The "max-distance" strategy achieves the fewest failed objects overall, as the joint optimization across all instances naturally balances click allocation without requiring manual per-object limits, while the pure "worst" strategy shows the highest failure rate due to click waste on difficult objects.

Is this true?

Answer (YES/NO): NO